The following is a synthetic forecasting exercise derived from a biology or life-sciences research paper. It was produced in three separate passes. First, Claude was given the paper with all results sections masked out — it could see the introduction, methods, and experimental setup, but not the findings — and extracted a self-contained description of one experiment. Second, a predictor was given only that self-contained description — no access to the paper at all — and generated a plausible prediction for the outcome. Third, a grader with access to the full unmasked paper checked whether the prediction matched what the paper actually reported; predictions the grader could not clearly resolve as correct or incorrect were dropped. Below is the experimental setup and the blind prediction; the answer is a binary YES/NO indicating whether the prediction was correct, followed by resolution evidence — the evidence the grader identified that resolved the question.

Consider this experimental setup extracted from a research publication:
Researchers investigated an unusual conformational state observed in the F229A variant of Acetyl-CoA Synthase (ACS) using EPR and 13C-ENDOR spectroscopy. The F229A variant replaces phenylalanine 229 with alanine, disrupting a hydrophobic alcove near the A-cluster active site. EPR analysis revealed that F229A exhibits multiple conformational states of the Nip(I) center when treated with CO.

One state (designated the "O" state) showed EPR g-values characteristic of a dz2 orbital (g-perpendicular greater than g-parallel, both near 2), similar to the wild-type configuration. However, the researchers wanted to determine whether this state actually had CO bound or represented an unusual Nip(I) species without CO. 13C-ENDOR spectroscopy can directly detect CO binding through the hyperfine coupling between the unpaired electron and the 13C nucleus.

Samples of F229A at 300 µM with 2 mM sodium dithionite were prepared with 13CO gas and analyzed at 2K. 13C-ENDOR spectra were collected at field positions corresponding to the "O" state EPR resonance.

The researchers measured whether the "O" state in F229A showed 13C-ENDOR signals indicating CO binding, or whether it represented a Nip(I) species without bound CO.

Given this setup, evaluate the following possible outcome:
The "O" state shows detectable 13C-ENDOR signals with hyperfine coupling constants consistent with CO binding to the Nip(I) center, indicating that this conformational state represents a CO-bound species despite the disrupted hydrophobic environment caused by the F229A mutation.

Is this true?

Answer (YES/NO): NO